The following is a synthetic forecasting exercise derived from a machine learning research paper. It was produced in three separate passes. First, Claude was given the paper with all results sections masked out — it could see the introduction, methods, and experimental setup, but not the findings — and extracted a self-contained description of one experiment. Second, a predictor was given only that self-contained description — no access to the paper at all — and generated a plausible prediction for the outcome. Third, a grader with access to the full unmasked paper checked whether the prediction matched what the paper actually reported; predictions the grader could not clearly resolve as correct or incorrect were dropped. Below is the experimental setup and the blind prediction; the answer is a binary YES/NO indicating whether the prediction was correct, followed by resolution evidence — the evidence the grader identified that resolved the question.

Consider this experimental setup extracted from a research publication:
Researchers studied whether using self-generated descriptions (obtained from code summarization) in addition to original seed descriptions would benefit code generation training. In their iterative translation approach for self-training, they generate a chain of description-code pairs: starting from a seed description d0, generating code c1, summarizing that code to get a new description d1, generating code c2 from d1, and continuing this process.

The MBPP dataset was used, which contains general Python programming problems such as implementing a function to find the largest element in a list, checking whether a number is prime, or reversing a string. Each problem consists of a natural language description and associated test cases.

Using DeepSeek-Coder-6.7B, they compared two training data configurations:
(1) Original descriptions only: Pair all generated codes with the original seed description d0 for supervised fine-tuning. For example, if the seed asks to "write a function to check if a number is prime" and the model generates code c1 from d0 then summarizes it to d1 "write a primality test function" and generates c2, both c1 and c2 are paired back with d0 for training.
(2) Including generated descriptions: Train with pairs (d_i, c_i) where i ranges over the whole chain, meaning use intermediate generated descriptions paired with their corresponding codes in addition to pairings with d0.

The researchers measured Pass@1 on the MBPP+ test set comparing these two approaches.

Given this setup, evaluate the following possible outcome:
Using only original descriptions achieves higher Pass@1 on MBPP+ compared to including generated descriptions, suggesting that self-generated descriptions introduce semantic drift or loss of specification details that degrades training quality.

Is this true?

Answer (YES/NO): NO